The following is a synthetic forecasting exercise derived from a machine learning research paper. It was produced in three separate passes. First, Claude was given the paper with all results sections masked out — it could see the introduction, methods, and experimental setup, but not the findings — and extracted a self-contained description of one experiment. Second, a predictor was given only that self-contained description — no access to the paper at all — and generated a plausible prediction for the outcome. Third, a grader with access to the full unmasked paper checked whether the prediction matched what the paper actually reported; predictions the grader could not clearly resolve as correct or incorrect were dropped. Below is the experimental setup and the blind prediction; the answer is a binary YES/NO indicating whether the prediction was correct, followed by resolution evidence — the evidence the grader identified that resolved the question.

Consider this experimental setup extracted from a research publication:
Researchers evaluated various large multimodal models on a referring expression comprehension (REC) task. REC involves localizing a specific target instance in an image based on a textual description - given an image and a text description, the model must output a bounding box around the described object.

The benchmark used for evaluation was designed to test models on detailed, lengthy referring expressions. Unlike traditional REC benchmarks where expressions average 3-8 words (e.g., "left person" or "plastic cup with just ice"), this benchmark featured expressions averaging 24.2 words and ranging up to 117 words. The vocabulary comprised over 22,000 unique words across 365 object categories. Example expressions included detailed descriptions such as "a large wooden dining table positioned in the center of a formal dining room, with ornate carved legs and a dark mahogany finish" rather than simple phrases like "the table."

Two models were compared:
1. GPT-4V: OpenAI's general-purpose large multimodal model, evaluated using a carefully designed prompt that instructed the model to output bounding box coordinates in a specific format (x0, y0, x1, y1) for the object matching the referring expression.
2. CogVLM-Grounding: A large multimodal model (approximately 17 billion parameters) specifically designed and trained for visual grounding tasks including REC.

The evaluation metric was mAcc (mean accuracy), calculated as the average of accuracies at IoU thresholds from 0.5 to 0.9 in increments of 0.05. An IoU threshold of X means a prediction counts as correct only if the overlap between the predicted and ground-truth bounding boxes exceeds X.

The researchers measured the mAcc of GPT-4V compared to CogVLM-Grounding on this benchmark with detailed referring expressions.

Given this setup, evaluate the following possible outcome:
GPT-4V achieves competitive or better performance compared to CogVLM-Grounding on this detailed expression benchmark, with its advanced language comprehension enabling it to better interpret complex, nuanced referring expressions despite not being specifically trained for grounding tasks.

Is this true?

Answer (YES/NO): NO